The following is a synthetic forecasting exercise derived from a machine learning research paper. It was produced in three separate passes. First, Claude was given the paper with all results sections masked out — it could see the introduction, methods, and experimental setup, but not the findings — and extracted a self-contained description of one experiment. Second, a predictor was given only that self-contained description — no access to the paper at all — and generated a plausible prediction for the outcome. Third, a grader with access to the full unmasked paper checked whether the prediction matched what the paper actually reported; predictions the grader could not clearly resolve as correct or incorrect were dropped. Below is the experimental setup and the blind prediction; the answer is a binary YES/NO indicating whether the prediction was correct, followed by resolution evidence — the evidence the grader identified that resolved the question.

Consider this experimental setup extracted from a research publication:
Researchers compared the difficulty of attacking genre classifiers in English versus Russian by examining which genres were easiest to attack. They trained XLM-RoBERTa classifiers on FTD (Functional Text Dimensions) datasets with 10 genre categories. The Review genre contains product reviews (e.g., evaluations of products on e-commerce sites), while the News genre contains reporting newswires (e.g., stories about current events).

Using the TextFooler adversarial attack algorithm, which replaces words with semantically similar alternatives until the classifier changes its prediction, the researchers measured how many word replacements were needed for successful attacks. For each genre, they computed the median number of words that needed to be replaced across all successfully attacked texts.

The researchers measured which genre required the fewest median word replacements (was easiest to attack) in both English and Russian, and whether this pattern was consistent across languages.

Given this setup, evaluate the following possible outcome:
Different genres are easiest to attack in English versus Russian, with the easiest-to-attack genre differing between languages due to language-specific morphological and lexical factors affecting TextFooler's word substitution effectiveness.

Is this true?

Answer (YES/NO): NO